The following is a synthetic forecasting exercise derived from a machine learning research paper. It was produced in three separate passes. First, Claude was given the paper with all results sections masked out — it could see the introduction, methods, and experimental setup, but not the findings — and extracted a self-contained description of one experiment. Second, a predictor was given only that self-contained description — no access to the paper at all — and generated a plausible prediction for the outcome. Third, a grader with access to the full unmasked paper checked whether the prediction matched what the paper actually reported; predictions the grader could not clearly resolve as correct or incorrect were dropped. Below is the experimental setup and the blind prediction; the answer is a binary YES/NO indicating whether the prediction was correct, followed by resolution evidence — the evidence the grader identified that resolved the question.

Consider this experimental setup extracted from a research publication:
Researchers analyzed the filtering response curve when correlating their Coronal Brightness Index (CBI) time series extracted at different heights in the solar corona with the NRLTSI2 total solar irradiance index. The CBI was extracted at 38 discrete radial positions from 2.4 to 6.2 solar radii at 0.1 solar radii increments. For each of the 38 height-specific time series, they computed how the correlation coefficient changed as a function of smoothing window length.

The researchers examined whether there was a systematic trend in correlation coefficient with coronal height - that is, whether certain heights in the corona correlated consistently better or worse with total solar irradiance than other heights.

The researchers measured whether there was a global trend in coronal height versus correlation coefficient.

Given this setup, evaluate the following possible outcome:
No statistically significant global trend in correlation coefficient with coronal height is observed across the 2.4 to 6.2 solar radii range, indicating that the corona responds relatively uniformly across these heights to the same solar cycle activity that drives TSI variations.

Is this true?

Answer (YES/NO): YES